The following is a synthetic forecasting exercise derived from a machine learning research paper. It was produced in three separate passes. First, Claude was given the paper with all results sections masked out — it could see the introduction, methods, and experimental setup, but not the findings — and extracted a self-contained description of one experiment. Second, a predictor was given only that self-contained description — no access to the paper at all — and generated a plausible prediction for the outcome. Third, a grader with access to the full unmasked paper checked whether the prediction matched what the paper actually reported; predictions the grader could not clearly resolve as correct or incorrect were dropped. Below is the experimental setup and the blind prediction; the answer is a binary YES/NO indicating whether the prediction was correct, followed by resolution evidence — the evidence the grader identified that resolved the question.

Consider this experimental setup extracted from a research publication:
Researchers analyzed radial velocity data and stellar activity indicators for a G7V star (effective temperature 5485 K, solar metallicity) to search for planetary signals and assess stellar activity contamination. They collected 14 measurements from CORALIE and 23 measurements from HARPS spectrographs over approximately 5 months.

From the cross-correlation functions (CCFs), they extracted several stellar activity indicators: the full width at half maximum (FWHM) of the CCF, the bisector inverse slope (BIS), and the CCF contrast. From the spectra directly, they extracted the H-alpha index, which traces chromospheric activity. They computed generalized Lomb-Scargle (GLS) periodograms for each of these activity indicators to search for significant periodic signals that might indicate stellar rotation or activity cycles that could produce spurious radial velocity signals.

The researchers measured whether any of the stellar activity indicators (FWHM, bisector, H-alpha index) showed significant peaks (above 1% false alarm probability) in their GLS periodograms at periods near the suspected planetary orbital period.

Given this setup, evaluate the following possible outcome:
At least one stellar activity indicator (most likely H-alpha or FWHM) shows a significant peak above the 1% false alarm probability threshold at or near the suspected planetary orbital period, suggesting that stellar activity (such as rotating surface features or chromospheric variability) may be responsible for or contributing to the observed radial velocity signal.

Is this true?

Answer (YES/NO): NO